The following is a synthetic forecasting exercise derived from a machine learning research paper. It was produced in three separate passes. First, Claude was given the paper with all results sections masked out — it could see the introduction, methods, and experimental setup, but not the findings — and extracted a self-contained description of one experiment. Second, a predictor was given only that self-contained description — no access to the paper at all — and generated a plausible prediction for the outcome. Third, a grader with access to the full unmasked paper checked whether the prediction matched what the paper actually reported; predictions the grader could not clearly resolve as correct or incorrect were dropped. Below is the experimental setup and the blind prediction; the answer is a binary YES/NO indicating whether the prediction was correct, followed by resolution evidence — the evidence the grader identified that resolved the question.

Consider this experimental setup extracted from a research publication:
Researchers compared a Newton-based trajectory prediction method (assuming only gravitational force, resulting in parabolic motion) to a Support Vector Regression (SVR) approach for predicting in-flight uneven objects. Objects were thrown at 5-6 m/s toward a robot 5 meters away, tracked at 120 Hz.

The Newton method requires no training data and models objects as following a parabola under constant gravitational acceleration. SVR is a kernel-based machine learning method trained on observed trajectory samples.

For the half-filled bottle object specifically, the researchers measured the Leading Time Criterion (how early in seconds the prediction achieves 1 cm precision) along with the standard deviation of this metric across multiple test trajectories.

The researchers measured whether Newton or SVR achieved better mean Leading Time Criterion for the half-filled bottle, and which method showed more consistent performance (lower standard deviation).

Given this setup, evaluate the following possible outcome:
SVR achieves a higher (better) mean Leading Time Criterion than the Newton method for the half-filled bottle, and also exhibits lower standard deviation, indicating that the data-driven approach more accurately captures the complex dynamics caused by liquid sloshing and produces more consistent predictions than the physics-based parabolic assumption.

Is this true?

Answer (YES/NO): NO